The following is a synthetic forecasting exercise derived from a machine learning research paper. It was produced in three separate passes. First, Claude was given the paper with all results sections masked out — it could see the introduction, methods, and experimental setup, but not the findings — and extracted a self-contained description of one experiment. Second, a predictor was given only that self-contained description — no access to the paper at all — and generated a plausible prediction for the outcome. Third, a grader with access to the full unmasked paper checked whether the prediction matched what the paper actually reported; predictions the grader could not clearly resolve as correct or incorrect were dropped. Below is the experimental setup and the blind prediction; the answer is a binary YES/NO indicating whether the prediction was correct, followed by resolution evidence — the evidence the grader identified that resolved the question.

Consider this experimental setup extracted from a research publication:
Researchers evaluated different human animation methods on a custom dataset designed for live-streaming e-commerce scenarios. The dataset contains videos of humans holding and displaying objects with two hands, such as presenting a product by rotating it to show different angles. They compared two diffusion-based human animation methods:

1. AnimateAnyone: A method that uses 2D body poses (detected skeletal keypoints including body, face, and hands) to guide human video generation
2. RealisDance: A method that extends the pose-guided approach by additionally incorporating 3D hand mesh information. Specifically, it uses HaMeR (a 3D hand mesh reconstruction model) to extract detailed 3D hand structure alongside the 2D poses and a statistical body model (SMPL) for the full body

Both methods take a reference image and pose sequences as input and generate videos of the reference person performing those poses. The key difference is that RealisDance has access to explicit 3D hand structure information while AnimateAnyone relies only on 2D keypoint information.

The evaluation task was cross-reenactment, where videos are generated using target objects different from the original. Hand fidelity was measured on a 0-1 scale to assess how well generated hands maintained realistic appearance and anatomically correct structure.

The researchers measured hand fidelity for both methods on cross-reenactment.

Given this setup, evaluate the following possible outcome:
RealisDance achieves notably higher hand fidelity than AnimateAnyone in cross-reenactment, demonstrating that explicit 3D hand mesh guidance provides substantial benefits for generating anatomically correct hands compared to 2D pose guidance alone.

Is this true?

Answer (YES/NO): NO